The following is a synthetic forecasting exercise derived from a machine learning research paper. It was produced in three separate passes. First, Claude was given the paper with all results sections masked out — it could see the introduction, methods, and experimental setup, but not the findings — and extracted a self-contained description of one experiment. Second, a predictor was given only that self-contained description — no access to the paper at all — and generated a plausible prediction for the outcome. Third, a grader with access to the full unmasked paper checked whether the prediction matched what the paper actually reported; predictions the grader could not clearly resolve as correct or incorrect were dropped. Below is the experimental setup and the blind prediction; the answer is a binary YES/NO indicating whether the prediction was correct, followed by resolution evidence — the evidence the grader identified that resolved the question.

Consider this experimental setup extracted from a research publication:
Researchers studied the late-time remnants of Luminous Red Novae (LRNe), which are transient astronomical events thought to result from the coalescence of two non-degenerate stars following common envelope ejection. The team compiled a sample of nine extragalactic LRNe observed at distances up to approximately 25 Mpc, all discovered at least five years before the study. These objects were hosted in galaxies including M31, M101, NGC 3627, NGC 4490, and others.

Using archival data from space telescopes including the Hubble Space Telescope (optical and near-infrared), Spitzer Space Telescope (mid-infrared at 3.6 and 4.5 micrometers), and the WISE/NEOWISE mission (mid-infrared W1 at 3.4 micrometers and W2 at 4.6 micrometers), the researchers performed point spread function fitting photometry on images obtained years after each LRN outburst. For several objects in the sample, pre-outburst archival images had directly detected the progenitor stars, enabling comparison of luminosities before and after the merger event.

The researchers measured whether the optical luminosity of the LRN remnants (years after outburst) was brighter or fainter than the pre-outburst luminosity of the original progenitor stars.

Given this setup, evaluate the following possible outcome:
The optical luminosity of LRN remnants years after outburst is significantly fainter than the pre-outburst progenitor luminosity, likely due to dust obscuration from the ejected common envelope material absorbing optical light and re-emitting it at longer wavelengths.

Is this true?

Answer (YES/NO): YES